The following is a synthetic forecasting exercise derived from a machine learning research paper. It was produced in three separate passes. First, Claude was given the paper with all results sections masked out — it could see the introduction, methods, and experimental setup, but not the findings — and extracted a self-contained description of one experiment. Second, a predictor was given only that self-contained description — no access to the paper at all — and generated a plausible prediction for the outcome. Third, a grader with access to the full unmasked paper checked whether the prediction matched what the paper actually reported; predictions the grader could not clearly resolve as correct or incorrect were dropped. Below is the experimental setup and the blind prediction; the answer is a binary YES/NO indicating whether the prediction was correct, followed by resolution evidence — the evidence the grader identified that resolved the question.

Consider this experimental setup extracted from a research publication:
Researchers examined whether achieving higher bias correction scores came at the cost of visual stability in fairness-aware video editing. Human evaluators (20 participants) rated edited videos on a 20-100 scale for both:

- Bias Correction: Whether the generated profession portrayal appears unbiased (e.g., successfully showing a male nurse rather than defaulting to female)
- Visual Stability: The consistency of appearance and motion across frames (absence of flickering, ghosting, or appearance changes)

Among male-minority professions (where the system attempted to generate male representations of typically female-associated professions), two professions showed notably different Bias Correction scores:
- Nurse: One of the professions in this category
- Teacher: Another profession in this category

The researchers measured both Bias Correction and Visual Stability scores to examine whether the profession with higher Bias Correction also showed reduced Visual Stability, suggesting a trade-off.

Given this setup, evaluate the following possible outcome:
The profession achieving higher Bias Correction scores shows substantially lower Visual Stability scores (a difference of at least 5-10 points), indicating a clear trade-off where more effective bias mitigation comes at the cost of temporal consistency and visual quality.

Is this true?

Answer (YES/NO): NO